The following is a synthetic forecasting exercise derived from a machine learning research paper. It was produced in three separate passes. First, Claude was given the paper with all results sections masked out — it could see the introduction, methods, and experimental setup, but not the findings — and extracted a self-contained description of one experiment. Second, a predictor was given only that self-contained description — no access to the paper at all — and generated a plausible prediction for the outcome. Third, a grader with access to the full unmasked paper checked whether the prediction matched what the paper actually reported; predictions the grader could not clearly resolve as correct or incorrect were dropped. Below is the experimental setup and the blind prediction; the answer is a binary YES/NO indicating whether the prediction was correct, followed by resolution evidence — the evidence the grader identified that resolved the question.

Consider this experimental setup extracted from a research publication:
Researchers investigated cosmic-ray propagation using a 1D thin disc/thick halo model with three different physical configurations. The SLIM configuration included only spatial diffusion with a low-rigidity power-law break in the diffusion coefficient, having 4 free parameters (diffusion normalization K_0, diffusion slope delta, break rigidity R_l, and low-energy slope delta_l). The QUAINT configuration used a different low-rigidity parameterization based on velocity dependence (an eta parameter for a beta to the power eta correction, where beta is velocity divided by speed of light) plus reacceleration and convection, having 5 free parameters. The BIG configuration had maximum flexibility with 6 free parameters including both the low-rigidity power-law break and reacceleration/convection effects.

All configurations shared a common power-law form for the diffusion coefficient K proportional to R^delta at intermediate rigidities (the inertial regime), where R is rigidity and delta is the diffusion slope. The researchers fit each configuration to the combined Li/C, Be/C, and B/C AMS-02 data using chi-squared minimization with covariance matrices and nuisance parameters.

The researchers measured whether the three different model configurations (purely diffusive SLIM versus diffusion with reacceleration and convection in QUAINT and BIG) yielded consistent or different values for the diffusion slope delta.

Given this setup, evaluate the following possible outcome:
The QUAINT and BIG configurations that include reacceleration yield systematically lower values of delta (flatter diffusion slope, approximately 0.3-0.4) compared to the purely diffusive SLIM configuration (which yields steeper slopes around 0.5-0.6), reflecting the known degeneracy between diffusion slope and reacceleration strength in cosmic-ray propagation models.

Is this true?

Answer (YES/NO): NO